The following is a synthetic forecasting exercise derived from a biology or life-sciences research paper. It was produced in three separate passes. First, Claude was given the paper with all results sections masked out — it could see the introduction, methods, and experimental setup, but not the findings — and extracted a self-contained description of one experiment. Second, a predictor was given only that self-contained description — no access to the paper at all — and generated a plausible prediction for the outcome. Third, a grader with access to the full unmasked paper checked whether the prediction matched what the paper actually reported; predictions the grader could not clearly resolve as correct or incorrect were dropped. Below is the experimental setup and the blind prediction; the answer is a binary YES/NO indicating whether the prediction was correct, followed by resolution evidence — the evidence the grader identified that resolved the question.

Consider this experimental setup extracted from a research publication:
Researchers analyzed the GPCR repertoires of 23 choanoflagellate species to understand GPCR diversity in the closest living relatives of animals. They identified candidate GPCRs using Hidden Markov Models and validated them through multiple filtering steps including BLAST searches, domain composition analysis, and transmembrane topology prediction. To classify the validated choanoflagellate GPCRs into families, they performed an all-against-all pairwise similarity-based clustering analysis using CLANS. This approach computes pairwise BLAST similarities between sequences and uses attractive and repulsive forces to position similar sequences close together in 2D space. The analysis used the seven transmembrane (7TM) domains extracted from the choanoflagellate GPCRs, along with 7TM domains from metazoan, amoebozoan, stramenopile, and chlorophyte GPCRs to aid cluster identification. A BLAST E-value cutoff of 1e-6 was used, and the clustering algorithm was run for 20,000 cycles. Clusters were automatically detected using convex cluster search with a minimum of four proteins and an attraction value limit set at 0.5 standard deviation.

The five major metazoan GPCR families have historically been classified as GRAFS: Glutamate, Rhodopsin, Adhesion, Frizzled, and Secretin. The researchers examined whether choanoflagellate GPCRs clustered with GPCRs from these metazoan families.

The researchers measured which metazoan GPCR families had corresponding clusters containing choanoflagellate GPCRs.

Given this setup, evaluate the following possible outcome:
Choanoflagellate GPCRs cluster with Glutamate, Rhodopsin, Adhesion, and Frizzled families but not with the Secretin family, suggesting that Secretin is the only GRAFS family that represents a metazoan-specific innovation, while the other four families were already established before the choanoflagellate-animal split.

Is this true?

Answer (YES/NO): NO